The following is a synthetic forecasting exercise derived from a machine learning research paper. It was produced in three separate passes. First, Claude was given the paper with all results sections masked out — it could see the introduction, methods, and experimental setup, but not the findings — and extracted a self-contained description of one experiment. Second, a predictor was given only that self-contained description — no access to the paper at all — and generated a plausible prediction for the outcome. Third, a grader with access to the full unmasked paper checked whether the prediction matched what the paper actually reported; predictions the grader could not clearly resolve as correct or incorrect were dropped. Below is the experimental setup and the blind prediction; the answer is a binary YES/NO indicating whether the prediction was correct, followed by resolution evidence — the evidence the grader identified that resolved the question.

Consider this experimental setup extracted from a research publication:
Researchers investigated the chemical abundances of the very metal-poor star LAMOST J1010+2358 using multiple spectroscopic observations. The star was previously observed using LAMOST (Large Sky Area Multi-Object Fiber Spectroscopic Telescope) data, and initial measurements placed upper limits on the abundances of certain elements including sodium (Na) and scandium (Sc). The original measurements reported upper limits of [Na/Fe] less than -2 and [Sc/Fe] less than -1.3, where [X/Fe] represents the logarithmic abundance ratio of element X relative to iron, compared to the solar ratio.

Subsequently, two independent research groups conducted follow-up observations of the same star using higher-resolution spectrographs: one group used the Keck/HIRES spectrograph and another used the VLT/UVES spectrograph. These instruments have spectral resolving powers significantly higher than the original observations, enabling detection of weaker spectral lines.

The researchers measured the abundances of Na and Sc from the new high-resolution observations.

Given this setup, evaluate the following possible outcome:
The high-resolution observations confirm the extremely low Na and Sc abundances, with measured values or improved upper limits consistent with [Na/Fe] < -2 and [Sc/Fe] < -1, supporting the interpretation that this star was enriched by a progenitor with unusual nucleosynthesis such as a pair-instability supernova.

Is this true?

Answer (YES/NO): NO